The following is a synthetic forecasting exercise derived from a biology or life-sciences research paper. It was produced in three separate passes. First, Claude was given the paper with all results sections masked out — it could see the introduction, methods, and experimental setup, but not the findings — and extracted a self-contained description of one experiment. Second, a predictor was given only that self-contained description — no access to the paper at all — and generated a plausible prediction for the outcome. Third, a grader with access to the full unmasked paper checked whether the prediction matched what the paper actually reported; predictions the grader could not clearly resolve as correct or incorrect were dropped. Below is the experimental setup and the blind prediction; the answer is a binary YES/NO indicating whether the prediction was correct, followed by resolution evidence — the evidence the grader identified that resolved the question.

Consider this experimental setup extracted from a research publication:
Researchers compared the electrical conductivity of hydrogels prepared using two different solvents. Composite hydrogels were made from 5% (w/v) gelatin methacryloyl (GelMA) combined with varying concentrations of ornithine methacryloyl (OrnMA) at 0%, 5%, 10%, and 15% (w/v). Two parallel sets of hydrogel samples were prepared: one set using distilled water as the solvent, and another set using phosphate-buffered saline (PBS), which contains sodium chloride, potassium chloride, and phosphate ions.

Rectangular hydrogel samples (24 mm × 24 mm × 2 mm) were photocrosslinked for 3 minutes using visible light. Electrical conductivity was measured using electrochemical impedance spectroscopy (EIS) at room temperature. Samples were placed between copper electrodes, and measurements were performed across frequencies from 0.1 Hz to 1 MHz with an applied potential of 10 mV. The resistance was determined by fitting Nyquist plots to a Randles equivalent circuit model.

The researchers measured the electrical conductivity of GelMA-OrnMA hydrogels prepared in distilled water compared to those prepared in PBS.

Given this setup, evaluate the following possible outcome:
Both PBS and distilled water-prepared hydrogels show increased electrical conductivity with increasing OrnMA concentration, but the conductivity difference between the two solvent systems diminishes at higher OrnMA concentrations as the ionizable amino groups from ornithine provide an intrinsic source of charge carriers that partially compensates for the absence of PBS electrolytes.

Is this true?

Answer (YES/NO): NO